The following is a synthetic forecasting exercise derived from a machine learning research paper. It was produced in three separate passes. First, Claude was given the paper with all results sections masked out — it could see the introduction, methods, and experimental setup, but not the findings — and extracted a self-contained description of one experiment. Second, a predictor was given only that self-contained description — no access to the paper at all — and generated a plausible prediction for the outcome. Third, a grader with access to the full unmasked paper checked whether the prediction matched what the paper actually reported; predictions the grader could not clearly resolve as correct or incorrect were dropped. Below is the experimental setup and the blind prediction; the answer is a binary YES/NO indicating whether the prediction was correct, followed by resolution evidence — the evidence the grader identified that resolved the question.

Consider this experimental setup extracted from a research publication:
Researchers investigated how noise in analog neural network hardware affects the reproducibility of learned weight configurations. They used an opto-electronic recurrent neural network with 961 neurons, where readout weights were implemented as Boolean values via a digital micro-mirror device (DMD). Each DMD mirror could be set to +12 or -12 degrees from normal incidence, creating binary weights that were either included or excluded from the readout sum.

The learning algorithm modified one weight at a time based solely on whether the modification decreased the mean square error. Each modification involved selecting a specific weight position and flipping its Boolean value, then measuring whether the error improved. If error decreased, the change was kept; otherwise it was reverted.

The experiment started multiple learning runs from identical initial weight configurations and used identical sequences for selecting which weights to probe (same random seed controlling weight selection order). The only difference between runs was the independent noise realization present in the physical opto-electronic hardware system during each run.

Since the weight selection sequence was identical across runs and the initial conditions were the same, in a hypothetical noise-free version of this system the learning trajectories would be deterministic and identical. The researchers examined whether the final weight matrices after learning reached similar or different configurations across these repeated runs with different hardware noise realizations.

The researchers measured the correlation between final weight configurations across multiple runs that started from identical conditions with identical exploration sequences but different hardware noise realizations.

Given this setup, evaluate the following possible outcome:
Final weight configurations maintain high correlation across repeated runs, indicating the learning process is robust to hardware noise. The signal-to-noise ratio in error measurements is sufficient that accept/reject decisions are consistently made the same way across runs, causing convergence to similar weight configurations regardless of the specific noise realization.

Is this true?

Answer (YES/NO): NO